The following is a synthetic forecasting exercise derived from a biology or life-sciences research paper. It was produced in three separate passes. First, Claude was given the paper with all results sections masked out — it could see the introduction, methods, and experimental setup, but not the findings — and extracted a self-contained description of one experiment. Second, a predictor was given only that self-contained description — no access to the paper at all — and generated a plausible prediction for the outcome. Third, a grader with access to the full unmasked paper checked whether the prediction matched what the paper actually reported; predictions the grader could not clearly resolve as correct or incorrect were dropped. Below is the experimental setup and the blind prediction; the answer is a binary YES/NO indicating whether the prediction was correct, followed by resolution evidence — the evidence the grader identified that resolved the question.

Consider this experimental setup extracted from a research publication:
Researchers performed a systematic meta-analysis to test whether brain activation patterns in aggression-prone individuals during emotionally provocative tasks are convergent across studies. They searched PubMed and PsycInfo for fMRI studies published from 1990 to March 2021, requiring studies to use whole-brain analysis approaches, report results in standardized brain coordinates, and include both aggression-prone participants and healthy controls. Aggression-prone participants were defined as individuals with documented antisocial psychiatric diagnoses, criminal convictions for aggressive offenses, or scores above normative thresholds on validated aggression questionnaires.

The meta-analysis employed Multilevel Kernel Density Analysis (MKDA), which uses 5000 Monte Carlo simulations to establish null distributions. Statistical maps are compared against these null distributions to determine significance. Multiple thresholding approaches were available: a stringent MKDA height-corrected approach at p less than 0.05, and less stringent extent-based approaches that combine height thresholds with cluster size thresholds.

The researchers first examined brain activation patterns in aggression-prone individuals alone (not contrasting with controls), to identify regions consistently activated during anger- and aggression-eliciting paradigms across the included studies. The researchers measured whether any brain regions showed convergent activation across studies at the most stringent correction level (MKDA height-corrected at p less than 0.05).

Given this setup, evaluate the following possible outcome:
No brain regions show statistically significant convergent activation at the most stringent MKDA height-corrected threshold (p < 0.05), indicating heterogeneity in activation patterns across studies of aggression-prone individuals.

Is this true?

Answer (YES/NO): NO